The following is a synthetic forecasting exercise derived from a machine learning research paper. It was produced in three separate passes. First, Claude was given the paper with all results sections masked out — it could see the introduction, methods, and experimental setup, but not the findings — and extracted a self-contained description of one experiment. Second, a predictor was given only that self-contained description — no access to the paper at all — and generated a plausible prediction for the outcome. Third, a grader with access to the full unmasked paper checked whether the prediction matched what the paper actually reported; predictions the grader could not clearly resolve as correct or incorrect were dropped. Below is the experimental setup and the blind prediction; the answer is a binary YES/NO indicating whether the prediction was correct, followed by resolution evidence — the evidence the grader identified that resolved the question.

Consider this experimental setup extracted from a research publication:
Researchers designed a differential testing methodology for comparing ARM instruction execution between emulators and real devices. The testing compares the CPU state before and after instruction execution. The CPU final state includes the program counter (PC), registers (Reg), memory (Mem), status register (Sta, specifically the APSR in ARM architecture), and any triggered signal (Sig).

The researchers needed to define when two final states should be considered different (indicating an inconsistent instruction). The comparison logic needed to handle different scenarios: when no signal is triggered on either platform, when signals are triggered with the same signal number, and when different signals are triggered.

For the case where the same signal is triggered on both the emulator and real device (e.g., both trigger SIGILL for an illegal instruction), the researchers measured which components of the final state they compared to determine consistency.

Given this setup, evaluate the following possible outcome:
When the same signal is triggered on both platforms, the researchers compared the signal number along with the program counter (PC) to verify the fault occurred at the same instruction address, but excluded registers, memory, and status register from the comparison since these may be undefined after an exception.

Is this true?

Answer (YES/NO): NO